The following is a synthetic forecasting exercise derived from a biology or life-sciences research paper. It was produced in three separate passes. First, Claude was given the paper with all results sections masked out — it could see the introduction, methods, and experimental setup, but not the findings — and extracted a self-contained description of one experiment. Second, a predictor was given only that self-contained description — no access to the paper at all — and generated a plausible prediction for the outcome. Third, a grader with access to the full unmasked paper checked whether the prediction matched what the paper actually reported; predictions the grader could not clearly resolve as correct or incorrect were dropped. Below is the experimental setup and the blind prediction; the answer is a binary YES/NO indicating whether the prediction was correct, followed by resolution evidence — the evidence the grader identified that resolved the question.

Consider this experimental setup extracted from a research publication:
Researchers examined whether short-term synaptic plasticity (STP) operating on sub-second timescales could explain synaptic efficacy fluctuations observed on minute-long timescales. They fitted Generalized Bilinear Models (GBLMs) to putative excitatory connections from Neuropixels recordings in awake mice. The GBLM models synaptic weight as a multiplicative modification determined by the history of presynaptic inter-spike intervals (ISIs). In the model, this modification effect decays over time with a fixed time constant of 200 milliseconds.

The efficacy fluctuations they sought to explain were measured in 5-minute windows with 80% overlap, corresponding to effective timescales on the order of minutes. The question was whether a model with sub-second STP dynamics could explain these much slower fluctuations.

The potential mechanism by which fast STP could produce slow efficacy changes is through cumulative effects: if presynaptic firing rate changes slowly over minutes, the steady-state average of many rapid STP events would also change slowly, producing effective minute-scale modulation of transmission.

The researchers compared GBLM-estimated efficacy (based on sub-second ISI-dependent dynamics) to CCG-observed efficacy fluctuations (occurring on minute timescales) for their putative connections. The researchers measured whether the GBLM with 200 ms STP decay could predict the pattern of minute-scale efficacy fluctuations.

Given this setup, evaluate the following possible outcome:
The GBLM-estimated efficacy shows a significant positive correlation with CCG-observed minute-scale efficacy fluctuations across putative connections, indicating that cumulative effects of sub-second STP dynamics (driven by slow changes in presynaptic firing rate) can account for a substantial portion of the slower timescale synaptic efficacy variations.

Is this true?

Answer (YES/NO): YES